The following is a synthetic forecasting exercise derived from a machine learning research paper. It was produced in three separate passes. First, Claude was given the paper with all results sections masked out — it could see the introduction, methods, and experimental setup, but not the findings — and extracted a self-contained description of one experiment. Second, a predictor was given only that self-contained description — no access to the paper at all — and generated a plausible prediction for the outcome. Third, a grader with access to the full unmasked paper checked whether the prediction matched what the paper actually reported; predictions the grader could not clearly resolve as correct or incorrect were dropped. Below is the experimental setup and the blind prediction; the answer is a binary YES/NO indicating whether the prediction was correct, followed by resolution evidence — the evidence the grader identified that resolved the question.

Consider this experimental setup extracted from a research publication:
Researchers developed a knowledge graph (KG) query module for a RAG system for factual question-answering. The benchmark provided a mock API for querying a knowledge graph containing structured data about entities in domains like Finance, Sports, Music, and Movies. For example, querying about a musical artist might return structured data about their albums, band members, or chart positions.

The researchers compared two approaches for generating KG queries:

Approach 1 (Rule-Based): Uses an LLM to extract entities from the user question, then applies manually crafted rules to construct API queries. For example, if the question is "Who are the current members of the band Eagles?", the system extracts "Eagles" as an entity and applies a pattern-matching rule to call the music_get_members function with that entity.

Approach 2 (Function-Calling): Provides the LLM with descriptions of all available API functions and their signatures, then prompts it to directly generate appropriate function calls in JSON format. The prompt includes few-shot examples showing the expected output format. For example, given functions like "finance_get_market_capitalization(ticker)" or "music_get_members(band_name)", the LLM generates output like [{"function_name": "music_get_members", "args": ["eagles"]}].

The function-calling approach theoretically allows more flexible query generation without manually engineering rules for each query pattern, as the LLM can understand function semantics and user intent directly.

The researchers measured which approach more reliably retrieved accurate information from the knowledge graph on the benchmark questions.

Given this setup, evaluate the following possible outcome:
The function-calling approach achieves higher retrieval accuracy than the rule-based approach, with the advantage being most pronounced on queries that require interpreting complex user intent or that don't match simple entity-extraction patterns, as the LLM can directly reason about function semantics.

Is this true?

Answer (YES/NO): NO